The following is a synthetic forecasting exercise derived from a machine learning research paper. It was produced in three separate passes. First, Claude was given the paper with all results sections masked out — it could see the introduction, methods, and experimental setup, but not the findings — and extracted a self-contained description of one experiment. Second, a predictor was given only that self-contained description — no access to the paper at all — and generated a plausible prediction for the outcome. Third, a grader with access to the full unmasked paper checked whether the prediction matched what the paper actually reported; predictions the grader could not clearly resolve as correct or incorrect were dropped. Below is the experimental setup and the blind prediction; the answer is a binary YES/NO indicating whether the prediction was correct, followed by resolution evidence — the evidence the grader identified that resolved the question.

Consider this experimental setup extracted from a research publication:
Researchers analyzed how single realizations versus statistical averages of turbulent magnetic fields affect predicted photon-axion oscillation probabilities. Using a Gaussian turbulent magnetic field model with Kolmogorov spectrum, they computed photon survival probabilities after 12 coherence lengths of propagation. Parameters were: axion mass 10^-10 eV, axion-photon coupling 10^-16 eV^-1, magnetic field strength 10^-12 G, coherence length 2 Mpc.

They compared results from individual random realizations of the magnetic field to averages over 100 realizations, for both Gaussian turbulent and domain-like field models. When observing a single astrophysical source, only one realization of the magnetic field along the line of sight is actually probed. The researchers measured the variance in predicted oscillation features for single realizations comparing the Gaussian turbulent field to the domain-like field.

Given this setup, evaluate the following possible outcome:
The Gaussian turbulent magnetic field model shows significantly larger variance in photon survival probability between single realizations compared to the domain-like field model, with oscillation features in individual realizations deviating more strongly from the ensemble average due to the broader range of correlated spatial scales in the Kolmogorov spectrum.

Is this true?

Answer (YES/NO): YES